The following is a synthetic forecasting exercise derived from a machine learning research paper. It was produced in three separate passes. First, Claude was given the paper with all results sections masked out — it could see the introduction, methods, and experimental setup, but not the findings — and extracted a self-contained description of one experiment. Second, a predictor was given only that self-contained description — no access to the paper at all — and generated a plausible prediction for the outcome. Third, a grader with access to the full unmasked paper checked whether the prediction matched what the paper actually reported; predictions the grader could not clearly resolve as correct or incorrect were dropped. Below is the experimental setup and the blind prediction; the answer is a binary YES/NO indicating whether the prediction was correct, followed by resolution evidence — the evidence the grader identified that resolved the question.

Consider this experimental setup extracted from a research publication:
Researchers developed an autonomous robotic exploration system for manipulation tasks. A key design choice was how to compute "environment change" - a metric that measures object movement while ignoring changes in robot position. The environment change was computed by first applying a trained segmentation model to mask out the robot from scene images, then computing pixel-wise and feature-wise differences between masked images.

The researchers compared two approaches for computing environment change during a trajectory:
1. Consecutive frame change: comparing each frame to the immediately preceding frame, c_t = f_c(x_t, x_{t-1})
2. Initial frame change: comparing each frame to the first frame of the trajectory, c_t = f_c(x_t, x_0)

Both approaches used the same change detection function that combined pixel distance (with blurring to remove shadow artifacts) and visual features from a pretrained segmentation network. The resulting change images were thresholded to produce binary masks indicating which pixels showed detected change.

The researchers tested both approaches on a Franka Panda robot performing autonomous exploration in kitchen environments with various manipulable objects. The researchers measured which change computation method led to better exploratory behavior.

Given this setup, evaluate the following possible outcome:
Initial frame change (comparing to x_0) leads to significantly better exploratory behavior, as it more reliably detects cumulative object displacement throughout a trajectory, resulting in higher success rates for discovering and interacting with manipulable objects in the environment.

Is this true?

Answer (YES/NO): YES